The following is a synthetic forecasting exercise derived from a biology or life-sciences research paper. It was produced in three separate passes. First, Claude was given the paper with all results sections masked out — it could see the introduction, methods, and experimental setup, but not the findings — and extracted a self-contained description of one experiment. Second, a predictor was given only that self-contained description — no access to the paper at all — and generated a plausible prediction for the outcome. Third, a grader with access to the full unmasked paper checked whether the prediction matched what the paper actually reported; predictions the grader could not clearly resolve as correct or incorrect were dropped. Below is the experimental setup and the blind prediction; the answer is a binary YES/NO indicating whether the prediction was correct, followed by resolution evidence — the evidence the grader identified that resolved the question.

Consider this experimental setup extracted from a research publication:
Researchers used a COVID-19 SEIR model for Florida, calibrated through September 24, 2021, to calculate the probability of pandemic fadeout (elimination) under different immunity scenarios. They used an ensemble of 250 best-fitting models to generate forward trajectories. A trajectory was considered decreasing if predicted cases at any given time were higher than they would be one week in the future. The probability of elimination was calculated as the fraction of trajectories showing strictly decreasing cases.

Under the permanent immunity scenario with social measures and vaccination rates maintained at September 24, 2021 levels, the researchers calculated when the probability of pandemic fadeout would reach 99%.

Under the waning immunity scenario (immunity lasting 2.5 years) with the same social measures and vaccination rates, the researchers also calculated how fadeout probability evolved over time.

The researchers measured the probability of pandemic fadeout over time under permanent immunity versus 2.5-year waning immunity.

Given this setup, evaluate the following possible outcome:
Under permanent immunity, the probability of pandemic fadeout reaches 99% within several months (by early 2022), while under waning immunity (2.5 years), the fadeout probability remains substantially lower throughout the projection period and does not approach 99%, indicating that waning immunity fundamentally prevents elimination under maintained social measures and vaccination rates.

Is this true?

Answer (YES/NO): YES